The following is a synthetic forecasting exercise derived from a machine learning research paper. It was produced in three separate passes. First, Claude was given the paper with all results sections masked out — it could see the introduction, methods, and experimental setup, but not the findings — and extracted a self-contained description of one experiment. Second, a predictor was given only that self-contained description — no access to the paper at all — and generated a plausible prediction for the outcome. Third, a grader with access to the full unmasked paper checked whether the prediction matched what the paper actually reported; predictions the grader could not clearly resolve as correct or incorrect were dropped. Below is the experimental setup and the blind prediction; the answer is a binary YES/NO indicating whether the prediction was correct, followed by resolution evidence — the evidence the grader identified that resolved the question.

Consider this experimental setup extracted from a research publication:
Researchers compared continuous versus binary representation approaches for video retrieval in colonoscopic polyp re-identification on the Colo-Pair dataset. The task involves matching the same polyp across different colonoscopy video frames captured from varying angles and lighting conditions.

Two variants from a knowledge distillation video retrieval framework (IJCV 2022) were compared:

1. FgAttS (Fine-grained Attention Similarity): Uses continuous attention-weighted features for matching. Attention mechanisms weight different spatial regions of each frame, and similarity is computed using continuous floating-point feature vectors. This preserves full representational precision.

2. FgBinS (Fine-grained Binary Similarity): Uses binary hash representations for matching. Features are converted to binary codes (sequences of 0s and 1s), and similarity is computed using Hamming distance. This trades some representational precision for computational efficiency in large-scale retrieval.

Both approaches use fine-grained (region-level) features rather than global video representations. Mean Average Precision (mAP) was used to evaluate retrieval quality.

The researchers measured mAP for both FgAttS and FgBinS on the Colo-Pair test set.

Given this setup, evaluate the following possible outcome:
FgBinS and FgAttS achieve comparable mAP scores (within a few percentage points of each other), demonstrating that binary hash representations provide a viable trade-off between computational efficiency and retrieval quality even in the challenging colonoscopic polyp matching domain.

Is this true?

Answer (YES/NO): YES